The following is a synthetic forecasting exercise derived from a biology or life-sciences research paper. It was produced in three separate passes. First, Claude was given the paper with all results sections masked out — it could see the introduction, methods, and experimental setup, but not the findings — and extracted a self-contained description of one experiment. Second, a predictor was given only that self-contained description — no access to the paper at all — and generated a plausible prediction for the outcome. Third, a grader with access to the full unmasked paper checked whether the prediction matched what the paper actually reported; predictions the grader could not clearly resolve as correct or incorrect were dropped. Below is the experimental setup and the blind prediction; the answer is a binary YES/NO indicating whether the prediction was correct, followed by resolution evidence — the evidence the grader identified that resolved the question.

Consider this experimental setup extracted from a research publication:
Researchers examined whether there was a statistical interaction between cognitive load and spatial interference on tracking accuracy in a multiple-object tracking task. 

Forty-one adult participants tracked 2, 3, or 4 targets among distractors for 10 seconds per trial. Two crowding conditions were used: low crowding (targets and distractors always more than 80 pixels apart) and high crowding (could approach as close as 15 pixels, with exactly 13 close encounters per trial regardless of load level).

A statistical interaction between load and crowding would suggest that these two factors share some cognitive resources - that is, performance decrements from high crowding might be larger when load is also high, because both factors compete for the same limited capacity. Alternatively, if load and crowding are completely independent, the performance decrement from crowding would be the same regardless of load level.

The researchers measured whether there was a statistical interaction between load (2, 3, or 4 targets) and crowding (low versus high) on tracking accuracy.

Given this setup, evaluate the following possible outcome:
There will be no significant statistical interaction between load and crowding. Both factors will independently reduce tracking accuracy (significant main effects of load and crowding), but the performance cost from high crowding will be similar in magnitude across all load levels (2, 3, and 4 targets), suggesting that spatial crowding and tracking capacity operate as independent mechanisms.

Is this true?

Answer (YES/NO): NO